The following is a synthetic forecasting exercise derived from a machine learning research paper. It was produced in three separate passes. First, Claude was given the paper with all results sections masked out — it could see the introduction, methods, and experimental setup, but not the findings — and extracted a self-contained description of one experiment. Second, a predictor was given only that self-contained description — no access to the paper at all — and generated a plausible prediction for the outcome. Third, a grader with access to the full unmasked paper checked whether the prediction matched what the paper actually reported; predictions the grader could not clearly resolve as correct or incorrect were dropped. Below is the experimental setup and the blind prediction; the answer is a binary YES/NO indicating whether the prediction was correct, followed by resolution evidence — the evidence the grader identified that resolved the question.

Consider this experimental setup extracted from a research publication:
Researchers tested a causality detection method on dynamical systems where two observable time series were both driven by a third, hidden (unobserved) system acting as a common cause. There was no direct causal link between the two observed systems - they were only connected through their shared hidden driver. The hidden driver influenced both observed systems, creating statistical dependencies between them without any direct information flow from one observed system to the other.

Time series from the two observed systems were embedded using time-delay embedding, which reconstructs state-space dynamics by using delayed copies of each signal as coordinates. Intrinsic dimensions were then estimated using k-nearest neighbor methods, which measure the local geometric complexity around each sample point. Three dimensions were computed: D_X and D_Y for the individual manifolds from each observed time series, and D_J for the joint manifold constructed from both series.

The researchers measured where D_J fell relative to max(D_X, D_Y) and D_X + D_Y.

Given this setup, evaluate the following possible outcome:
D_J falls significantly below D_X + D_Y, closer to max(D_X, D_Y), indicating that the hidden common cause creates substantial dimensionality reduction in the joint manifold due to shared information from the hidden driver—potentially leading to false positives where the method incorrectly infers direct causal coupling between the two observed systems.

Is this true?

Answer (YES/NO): NO